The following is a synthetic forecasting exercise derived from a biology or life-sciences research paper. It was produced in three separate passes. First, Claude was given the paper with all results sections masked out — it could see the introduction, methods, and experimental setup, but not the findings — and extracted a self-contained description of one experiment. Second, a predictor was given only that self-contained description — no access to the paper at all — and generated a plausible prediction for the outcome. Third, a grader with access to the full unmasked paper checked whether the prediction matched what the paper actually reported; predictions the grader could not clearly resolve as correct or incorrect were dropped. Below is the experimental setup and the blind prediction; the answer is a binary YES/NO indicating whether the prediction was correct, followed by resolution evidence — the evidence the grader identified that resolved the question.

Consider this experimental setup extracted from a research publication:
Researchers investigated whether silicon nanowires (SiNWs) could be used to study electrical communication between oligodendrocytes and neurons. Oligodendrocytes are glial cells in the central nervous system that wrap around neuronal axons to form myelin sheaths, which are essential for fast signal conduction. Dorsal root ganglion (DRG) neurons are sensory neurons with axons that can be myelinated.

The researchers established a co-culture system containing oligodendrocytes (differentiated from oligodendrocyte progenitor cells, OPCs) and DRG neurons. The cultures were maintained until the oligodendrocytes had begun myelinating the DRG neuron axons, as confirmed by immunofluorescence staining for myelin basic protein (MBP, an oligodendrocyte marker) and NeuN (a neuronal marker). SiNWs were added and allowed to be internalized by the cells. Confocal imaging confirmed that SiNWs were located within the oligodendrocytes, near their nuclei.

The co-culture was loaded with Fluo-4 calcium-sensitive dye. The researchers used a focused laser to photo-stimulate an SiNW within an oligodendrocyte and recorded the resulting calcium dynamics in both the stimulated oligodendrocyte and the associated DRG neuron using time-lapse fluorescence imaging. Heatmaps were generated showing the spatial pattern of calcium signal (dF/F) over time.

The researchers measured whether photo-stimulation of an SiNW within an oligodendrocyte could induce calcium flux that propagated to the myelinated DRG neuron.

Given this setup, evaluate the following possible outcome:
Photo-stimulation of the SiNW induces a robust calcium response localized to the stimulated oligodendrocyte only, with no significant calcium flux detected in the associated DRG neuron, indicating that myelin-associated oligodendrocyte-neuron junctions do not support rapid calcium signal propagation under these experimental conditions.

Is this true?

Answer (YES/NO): NO